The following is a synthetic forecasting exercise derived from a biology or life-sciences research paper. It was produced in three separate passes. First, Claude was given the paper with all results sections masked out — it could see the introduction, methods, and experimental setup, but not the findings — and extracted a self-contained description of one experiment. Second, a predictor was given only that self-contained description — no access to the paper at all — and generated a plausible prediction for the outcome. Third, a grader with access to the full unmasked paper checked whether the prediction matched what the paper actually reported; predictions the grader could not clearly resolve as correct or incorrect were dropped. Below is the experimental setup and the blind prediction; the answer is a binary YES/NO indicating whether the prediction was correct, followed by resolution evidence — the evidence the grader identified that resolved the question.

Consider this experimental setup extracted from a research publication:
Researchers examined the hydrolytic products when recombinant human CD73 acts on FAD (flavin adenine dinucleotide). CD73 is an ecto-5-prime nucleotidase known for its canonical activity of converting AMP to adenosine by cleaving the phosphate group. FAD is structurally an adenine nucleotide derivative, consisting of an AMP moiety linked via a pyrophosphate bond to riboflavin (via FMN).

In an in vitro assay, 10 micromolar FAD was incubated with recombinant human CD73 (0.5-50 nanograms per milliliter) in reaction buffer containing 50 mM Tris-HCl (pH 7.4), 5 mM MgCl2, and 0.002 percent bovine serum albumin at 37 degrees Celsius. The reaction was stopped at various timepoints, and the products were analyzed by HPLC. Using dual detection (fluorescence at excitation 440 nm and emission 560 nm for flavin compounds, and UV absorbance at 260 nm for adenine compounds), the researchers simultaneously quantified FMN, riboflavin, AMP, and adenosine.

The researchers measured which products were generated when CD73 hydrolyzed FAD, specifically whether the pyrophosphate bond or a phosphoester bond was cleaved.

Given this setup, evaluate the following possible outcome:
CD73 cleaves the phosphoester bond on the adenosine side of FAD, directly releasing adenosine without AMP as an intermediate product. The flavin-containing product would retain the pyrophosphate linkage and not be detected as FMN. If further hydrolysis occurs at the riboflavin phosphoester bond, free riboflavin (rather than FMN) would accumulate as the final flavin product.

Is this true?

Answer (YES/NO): NO